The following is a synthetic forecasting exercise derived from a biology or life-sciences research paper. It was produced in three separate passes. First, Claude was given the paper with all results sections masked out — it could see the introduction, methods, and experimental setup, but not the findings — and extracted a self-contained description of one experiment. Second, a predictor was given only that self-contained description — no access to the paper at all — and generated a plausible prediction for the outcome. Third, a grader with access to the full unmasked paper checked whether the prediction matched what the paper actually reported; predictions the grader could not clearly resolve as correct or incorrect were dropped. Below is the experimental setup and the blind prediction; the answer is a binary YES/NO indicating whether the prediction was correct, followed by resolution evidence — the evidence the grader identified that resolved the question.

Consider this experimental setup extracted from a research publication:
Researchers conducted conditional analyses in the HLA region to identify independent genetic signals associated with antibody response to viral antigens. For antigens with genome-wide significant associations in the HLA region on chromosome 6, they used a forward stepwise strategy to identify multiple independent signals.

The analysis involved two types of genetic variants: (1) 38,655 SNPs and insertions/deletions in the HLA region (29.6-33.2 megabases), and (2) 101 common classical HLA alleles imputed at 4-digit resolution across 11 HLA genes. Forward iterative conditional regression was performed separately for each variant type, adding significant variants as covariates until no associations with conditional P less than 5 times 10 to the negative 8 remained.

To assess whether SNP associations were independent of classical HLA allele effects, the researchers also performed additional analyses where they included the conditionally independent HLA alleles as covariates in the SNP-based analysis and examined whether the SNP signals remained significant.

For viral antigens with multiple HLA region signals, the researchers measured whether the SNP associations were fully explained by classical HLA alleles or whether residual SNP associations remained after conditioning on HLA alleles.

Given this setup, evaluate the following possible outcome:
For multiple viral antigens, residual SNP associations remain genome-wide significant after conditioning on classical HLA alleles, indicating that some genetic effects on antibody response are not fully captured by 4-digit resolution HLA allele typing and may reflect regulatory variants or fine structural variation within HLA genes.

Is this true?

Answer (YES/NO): YES